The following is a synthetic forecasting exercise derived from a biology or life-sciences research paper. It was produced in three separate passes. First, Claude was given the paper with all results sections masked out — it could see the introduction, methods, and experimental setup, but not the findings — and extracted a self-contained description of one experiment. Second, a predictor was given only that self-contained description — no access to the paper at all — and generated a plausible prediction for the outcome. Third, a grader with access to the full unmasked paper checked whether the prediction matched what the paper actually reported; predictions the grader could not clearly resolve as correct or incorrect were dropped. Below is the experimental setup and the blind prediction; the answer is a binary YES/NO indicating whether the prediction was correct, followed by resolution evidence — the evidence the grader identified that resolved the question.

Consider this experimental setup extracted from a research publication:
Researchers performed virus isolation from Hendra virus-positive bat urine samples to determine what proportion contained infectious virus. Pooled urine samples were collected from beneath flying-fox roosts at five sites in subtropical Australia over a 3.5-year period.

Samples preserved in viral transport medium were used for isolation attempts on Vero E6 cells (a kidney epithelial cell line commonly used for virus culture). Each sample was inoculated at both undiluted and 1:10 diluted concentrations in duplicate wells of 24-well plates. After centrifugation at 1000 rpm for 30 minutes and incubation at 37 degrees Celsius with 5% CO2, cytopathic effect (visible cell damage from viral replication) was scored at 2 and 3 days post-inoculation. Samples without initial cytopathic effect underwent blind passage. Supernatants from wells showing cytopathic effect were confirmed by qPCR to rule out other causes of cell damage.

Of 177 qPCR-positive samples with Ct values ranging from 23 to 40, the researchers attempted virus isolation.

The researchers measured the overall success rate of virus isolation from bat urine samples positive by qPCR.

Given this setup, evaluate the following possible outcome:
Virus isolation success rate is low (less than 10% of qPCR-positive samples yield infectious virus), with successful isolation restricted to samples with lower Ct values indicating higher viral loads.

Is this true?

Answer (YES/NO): NO